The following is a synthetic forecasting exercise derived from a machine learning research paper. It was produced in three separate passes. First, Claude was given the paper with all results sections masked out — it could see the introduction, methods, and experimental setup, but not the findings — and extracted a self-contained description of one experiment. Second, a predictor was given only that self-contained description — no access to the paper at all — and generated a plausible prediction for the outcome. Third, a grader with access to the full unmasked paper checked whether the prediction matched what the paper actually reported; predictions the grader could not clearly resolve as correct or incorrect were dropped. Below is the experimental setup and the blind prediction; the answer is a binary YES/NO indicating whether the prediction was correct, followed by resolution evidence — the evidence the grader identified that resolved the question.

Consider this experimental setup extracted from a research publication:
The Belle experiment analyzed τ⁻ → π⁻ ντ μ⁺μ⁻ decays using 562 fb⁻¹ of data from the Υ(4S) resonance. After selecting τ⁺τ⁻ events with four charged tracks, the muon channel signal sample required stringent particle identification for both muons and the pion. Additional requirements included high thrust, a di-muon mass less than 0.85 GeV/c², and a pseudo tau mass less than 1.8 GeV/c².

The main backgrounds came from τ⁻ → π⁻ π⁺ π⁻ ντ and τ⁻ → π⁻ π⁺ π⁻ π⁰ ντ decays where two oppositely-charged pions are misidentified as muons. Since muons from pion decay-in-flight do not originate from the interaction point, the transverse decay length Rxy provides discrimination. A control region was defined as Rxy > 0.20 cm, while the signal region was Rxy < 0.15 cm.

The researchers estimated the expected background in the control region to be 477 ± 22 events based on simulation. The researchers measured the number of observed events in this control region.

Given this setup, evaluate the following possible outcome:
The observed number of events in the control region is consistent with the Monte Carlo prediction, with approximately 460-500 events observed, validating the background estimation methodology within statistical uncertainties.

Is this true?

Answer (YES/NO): NO